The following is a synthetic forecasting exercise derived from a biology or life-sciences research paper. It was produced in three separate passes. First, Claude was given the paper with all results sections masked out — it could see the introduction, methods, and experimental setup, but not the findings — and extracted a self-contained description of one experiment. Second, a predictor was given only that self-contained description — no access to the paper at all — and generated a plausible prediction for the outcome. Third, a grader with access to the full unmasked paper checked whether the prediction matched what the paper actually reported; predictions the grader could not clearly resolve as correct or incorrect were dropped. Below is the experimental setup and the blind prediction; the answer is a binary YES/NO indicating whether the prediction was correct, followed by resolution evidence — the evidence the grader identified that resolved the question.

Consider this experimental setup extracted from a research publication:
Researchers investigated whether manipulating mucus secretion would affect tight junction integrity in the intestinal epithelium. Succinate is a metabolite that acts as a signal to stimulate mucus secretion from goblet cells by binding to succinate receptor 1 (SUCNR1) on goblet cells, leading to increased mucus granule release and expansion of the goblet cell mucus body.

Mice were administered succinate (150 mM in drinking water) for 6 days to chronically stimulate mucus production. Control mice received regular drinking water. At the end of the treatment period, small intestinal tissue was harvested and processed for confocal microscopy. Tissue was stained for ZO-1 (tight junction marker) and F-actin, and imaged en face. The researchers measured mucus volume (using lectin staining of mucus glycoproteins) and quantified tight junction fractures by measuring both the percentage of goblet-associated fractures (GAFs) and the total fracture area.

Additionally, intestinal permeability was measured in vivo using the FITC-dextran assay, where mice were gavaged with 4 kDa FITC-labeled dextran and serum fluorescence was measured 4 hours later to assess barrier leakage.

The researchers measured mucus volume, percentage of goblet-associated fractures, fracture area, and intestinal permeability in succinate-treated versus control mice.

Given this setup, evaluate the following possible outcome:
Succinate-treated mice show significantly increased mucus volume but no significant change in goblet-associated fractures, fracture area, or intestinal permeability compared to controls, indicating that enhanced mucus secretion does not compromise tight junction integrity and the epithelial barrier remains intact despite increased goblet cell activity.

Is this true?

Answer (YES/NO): NO